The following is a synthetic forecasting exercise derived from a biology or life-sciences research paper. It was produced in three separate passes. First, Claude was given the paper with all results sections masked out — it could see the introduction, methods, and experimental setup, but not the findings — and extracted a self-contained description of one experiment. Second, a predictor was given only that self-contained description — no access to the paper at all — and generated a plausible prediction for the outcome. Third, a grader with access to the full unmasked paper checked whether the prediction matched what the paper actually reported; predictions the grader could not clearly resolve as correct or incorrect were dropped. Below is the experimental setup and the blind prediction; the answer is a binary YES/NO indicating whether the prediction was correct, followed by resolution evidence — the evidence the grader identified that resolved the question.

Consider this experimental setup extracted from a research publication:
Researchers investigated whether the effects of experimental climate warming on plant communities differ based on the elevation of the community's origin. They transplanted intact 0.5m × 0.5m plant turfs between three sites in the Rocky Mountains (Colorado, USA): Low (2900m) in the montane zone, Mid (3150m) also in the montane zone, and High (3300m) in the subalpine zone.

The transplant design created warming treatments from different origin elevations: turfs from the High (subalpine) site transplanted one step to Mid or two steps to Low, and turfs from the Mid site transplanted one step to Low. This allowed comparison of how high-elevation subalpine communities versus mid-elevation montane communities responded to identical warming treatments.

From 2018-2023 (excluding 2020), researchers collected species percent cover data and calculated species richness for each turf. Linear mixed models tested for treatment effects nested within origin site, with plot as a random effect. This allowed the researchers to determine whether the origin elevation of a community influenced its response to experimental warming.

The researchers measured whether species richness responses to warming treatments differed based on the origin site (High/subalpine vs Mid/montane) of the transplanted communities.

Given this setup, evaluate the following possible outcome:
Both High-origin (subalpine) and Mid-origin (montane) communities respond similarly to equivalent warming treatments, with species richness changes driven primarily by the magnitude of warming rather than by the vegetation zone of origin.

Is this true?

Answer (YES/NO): YES